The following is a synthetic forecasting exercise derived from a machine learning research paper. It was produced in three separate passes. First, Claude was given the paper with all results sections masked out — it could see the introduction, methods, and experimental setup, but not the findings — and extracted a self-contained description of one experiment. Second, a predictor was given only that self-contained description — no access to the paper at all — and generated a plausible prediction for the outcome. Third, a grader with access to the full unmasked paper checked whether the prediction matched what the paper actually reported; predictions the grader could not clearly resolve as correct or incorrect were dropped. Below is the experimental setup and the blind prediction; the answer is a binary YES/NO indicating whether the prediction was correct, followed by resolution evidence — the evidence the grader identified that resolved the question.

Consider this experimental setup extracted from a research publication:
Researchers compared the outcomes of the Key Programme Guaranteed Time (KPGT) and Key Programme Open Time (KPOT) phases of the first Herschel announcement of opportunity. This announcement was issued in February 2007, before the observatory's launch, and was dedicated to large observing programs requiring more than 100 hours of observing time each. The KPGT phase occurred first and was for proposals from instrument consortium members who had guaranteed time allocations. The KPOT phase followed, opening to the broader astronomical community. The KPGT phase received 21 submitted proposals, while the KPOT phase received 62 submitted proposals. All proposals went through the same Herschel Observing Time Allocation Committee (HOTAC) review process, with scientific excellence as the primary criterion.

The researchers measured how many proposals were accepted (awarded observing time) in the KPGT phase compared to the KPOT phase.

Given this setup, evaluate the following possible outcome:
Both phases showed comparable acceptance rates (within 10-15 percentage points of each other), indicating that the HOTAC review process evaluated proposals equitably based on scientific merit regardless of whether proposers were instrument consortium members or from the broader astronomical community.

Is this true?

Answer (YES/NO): NO